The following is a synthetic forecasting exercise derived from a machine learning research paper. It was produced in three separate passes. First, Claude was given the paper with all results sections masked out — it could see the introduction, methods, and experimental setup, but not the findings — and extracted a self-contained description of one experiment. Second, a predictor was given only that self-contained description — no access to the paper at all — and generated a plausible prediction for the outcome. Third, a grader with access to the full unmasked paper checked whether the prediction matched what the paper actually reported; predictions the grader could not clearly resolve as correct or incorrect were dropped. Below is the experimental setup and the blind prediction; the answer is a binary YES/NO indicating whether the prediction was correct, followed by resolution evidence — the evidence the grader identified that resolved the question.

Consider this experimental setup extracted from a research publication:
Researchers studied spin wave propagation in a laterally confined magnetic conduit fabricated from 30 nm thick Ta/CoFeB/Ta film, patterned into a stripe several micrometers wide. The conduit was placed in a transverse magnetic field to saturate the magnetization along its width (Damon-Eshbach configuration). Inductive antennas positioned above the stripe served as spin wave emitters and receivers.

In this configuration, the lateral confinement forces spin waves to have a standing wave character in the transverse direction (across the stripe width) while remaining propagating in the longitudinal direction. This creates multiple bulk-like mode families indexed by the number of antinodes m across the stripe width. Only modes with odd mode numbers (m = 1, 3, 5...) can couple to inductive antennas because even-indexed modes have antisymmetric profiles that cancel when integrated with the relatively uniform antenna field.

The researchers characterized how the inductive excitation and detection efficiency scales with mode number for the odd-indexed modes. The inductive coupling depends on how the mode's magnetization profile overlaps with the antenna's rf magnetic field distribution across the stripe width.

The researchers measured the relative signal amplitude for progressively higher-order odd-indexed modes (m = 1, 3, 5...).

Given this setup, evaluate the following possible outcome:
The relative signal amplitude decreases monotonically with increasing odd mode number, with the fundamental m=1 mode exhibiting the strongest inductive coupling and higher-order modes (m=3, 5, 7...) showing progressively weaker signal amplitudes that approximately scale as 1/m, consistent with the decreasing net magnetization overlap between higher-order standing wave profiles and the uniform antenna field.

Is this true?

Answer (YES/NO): NO